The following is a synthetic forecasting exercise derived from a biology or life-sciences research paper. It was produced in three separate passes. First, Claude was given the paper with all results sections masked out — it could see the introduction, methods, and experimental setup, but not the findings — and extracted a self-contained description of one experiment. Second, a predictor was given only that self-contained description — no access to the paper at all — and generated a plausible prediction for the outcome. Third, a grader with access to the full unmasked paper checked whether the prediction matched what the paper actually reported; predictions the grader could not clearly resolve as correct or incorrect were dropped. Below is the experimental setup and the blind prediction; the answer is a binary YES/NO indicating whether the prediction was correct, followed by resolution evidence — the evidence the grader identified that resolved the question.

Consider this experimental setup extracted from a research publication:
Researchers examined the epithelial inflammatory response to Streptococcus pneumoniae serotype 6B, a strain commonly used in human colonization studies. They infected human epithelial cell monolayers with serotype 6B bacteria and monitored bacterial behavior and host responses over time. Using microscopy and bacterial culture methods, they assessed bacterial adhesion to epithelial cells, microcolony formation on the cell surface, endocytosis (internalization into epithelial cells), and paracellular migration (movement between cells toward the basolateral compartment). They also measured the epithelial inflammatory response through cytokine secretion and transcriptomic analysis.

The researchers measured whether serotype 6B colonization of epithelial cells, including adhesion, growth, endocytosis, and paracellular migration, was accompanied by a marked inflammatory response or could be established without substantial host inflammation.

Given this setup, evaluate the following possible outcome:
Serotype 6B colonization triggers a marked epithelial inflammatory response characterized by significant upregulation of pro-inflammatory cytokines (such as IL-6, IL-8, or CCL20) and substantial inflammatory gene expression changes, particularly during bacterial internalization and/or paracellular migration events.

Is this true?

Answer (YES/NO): NO